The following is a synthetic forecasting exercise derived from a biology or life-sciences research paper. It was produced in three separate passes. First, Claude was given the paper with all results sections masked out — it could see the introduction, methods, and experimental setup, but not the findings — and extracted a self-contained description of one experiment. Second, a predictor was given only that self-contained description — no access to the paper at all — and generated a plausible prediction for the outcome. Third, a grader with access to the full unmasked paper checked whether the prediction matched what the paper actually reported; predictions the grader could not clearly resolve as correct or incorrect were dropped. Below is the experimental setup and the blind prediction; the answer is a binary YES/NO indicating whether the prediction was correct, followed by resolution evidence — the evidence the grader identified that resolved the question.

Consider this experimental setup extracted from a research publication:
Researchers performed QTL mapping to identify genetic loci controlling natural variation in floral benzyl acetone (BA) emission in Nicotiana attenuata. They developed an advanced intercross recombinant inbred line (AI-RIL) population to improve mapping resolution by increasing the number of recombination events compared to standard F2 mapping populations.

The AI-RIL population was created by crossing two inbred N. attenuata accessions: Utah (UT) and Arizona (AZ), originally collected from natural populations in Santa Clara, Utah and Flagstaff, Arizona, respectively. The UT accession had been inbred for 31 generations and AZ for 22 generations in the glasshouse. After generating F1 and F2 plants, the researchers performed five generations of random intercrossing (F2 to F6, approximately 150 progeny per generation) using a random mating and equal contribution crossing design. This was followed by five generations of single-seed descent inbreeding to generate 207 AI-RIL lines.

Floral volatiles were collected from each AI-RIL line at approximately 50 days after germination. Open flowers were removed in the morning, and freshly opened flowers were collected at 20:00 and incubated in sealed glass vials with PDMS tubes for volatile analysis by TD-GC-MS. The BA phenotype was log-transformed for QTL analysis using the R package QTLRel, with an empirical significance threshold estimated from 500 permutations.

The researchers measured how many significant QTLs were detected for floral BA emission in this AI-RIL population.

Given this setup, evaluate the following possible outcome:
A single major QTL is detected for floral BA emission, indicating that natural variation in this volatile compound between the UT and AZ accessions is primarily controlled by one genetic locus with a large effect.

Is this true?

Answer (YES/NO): YES